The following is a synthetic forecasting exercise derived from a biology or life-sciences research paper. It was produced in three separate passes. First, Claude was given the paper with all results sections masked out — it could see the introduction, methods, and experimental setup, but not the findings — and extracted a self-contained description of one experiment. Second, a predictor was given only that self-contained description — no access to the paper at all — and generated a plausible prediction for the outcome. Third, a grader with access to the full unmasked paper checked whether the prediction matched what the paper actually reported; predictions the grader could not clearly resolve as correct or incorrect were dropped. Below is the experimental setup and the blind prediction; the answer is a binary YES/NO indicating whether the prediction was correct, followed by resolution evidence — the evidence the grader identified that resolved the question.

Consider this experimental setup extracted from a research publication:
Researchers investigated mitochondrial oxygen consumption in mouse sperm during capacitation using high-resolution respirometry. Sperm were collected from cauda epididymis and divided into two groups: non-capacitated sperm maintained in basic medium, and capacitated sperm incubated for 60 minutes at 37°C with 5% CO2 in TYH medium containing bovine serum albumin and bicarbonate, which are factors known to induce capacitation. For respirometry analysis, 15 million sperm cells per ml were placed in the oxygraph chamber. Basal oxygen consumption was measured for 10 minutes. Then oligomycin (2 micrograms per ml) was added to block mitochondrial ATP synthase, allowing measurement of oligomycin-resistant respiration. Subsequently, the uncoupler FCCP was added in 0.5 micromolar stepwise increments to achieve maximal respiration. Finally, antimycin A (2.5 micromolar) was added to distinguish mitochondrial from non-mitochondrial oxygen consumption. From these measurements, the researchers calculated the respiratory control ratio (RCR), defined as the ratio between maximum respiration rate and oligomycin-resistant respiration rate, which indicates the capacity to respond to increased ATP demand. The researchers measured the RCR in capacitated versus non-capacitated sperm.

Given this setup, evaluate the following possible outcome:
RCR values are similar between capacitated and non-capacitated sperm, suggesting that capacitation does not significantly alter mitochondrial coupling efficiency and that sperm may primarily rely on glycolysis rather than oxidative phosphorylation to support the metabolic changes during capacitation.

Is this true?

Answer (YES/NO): NO